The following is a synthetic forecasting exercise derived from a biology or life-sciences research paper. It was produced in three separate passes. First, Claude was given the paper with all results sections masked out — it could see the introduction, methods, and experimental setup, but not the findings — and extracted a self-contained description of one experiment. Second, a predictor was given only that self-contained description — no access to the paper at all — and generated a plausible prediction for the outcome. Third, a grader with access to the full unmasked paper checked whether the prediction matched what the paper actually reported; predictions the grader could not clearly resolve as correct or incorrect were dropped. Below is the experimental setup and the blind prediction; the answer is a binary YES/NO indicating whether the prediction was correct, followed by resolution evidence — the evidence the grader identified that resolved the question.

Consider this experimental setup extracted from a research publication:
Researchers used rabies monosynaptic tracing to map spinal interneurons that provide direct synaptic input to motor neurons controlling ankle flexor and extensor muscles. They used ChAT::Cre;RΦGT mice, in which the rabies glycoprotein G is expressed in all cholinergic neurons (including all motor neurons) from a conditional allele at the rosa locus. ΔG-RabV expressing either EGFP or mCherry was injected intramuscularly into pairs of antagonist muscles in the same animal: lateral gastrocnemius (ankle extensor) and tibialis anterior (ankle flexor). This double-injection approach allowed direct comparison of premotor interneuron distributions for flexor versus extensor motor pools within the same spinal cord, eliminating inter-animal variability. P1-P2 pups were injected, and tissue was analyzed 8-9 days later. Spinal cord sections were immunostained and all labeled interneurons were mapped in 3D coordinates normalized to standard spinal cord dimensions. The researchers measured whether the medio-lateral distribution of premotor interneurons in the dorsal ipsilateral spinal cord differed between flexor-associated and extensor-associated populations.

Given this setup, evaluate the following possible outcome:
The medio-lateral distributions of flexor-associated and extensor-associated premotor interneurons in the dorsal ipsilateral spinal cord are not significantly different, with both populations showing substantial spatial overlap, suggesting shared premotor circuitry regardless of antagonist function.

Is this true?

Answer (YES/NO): YES